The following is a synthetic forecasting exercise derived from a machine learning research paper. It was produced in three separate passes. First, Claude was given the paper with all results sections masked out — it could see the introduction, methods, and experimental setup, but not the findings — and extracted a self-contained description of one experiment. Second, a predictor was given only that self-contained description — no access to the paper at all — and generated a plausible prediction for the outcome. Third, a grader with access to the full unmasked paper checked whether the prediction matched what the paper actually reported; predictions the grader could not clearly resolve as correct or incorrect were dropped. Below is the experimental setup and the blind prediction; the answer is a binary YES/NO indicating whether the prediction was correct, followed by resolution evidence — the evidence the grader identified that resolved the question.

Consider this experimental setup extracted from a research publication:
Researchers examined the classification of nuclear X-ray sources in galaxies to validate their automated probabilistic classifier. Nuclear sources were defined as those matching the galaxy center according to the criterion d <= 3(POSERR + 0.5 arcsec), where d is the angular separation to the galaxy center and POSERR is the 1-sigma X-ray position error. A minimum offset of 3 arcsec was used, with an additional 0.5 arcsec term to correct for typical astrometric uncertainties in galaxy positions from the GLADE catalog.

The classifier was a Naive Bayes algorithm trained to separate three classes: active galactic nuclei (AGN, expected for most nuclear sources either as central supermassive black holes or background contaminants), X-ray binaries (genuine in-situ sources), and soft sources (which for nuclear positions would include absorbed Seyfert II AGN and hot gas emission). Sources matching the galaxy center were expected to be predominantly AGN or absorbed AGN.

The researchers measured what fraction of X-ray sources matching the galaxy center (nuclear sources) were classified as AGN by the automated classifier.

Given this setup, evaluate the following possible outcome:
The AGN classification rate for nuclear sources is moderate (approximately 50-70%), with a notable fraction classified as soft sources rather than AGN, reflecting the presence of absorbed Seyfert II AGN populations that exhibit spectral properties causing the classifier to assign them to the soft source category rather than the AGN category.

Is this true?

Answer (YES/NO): NO